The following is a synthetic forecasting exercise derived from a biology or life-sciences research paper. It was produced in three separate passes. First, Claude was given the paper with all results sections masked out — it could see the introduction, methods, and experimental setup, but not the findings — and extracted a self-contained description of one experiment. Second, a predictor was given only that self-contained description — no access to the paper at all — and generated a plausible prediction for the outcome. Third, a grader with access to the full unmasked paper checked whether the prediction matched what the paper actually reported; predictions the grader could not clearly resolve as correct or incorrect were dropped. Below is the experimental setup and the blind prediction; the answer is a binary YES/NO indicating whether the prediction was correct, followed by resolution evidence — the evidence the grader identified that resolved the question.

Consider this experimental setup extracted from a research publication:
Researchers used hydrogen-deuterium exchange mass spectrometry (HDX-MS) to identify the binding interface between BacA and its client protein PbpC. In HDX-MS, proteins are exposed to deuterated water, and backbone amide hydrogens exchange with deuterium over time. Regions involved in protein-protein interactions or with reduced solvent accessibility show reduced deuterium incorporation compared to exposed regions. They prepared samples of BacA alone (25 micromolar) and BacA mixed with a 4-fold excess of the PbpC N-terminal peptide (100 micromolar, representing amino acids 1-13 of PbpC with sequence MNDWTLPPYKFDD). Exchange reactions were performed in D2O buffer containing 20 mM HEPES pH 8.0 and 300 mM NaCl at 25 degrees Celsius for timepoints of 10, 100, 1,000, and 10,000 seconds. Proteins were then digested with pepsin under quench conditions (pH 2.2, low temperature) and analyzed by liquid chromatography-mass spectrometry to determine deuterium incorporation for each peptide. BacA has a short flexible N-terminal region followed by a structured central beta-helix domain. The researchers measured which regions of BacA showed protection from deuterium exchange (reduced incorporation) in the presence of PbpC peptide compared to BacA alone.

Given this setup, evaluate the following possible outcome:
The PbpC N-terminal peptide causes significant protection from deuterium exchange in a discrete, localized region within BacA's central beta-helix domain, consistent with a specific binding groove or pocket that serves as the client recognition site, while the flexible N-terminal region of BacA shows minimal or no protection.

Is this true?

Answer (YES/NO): NO